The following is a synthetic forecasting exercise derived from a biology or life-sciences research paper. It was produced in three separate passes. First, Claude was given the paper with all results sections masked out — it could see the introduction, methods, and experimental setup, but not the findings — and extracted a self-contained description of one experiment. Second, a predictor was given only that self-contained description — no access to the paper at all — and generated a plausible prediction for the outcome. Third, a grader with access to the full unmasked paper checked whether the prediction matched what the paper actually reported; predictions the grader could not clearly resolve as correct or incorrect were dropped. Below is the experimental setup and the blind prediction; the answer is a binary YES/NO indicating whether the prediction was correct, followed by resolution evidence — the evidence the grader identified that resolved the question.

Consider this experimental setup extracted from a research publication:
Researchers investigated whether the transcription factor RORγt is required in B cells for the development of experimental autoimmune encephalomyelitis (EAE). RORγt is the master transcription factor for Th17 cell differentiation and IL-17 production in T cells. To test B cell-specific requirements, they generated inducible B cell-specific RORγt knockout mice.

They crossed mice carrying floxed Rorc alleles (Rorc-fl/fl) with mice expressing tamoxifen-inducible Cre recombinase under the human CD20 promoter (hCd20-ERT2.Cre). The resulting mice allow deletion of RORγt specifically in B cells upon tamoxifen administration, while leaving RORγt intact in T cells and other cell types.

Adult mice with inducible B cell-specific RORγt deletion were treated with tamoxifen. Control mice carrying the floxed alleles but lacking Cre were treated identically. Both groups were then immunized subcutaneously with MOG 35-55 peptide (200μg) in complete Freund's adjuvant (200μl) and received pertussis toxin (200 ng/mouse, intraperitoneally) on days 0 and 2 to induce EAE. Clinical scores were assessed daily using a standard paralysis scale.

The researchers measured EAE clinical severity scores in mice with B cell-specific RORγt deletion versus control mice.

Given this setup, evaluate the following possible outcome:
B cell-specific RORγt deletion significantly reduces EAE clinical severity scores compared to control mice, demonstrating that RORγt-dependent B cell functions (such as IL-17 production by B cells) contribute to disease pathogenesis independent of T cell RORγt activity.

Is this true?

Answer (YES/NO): YES